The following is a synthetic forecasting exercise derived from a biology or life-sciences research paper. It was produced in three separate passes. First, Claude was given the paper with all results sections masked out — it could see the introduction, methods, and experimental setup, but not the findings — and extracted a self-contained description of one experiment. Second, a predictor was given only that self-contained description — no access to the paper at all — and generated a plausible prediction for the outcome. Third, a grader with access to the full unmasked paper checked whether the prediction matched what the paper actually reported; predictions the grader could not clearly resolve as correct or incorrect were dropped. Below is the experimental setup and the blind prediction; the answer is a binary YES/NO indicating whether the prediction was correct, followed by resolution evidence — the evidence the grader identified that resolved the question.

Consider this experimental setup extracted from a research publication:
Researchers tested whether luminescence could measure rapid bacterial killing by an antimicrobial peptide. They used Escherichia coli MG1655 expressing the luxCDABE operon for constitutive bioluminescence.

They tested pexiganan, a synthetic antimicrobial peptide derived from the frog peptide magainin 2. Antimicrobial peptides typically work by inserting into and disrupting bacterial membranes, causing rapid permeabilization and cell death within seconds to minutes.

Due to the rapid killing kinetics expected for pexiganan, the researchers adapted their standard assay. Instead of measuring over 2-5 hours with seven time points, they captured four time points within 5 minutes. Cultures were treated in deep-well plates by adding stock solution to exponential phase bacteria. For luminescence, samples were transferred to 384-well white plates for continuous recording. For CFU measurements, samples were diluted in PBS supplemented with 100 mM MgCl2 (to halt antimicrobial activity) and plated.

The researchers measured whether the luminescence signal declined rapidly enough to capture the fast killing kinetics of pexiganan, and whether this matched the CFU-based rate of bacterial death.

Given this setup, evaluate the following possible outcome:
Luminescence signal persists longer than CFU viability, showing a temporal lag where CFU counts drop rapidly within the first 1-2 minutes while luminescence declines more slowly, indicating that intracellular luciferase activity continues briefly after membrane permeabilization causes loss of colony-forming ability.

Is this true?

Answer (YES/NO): YES